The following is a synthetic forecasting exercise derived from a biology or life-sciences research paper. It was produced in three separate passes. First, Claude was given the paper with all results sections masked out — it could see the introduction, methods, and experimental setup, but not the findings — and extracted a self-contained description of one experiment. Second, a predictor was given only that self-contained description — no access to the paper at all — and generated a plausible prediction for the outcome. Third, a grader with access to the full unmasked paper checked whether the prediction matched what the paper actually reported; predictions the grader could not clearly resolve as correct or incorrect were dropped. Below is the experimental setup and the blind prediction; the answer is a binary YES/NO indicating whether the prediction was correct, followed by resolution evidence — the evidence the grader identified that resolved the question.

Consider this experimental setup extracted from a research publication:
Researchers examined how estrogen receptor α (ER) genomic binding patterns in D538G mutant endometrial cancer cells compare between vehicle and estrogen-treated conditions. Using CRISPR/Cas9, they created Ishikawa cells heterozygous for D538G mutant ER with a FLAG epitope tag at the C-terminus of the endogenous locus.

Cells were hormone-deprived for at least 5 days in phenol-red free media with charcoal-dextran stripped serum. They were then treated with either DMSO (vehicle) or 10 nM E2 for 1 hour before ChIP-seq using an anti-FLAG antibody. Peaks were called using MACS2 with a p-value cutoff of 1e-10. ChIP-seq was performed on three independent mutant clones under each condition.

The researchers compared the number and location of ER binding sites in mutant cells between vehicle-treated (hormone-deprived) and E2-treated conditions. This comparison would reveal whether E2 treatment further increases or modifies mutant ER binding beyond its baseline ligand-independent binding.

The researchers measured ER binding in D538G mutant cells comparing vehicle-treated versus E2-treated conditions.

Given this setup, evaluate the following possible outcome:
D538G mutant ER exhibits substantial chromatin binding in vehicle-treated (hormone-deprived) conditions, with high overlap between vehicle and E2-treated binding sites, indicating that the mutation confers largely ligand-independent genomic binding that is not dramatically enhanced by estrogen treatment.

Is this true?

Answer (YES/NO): YES